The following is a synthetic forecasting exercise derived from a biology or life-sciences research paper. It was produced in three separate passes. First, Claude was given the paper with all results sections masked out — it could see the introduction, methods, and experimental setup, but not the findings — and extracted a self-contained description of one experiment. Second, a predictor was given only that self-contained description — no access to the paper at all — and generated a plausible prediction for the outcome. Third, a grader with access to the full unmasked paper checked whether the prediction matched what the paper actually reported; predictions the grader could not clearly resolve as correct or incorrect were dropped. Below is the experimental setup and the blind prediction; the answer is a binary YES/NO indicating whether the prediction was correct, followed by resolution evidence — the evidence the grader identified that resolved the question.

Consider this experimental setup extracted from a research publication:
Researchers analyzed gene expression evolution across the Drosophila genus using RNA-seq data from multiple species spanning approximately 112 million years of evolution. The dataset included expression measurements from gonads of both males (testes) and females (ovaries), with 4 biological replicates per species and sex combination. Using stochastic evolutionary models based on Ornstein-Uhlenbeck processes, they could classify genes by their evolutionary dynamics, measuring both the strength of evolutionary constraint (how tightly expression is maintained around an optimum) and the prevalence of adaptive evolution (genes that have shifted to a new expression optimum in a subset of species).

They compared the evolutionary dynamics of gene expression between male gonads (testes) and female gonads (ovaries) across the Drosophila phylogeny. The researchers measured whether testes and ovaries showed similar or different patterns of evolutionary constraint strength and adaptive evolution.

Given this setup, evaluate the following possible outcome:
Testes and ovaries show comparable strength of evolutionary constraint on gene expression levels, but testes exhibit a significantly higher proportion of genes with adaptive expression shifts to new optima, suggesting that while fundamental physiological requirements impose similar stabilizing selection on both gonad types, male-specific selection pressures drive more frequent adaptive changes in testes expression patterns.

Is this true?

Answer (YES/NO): NO